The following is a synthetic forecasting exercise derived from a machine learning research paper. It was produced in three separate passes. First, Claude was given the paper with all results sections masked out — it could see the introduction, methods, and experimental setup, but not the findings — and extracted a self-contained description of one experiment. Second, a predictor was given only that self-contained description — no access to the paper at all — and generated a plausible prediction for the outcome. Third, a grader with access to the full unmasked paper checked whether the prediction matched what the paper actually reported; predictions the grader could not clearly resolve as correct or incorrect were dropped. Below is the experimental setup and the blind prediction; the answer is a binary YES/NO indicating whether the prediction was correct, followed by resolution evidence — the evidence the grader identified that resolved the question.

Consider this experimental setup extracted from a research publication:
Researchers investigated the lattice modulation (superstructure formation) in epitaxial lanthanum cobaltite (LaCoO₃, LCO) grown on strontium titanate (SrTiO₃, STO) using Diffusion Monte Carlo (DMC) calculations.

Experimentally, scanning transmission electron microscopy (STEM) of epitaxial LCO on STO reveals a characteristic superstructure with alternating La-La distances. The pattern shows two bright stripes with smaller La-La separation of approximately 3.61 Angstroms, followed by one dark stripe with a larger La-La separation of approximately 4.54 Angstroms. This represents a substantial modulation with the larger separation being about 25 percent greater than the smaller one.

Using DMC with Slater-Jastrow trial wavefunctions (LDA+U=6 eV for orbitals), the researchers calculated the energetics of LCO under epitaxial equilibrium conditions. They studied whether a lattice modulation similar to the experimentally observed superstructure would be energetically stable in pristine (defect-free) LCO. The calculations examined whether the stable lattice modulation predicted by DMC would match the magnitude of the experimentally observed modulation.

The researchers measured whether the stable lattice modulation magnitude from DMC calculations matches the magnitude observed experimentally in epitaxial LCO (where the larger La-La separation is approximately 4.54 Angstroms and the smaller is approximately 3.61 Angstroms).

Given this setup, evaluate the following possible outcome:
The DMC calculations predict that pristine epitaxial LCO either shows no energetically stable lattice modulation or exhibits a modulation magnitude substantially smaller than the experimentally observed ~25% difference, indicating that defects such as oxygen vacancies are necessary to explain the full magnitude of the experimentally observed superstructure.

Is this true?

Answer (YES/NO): YES